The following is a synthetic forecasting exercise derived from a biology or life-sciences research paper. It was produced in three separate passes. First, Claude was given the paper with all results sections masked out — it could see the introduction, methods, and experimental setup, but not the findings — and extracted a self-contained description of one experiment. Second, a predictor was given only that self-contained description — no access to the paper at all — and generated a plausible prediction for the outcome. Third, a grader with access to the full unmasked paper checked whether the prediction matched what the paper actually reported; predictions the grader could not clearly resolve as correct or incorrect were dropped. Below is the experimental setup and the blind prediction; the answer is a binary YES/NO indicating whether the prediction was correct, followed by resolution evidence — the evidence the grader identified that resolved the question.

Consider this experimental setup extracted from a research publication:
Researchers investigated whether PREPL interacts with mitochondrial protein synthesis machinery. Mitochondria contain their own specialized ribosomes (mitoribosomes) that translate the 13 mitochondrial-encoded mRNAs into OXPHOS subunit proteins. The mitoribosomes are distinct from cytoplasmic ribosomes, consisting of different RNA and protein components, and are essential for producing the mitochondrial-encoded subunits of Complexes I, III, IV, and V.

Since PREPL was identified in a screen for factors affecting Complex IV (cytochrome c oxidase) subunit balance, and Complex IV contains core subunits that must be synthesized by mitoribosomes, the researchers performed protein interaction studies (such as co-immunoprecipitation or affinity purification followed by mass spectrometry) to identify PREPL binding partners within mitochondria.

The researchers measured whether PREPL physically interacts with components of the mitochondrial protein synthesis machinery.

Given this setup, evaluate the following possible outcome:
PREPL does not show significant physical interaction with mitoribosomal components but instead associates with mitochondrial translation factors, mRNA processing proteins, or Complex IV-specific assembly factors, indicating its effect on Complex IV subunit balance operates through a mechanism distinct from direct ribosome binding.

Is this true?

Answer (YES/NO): NO